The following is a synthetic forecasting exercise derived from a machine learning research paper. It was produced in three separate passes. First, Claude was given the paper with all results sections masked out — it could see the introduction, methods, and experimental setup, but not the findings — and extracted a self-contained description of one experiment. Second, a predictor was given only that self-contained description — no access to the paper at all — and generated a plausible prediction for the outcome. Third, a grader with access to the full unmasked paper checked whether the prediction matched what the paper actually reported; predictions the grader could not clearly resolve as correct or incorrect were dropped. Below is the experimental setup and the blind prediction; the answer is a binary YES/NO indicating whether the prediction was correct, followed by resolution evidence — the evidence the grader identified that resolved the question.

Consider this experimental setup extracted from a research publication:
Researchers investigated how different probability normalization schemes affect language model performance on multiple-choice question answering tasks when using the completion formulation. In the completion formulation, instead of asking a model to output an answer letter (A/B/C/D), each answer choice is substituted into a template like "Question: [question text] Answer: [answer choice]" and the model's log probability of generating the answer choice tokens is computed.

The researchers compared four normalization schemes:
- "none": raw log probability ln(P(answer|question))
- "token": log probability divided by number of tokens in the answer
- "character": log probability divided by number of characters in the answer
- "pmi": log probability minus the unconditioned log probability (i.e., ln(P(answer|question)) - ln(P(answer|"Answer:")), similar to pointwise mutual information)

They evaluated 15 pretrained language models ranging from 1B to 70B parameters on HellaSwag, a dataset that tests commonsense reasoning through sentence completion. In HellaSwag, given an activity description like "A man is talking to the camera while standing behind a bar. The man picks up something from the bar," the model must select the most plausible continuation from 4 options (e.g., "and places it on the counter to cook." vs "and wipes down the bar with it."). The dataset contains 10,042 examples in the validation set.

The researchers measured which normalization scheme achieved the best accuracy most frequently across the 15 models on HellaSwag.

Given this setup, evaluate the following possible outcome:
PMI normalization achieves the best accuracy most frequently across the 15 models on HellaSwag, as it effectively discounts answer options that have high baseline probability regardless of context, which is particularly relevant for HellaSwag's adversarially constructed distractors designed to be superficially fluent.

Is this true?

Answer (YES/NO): NO